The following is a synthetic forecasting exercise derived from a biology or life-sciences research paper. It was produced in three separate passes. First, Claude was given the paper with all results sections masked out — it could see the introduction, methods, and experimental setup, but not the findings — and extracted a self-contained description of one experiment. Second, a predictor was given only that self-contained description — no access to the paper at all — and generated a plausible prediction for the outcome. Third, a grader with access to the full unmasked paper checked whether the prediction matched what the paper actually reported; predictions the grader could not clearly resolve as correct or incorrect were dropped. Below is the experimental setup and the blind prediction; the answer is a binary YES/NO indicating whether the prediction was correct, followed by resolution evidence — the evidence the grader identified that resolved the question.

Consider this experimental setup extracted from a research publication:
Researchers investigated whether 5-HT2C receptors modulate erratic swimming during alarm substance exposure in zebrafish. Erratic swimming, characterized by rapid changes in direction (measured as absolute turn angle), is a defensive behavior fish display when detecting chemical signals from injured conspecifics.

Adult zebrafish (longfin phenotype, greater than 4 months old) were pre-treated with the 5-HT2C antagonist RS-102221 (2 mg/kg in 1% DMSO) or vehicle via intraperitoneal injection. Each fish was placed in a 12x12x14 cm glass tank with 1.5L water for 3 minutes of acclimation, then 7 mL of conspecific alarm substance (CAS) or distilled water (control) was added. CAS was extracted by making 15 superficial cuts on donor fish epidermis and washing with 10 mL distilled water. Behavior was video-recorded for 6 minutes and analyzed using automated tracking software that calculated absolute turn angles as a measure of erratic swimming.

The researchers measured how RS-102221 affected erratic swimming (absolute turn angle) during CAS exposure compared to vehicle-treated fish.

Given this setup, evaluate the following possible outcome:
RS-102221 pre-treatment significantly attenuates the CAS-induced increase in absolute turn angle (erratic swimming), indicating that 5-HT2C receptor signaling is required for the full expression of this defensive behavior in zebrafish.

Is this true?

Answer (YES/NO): YES